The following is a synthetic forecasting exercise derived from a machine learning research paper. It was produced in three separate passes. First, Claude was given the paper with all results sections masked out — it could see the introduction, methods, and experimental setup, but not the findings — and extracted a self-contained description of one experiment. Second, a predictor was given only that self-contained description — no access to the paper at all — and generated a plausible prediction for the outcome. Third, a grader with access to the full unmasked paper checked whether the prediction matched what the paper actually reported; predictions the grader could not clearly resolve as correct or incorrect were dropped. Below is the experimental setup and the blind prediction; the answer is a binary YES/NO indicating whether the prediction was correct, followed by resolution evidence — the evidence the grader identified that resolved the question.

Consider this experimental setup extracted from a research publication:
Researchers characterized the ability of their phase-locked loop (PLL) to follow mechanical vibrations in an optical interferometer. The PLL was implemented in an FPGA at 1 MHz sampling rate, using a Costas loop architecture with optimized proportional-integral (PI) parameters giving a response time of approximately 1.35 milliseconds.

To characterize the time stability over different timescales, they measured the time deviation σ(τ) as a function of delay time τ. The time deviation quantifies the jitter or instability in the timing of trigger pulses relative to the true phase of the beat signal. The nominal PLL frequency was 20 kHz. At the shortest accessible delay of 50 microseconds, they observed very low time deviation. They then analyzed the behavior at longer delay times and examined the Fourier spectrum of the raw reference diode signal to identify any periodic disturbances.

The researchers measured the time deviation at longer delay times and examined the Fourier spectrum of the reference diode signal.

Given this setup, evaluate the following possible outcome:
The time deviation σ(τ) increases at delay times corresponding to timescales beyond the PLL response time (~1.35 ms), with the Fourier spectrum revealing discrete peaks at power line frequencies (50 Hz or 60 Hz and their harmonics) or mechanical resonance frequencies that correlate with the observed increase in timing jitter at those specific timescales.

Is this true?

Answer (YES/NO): YES